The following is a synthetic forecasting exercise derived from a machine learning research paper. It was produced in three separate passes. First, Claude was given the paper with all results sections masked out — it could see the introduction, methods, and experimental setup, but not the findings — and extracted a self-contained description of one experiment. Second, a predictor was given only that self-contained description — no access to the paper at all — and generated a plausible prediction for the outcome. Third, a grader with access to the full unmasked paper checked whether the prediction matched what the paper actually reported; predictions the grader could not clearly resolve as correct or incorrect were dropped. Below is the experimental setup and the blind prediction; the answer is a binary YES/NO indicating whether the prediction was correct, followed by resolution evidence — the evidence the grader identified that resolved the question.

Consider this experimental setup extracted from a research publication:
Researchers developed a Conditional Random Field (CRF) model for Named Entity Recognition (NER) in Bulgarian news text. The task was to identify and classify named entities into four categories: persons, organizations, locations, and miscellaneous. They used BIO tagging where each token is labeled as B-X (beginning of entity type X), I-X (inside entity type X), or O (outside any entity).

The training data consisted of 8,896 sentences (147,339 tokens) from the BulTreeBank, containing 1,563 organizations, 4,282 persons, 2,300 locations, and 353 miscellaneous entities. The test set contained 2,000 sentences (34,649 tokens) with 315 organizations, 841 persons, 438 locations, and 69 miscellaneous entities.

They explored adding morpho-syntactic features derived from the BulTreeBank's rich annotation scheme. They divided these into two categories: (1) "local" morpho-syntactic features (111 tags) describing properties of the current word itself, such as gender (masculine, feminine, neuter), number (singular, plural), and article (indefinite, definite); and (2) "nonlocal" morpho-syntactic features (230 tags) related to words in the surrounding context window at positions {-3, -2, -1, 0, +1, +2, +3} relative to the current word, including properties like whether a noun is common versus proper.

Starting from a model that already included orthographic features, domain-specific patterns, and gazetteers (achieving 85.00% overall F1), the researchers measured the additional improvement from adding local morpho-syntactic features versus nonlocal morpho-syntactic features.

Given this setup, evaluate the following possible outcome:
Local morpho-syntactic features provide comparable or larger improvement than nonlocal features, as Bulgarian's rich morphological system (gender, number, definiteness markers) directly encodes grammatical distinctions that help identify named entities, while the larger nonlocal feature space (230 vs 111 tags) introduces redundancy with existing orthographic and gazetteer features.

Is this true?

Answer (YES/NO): YES